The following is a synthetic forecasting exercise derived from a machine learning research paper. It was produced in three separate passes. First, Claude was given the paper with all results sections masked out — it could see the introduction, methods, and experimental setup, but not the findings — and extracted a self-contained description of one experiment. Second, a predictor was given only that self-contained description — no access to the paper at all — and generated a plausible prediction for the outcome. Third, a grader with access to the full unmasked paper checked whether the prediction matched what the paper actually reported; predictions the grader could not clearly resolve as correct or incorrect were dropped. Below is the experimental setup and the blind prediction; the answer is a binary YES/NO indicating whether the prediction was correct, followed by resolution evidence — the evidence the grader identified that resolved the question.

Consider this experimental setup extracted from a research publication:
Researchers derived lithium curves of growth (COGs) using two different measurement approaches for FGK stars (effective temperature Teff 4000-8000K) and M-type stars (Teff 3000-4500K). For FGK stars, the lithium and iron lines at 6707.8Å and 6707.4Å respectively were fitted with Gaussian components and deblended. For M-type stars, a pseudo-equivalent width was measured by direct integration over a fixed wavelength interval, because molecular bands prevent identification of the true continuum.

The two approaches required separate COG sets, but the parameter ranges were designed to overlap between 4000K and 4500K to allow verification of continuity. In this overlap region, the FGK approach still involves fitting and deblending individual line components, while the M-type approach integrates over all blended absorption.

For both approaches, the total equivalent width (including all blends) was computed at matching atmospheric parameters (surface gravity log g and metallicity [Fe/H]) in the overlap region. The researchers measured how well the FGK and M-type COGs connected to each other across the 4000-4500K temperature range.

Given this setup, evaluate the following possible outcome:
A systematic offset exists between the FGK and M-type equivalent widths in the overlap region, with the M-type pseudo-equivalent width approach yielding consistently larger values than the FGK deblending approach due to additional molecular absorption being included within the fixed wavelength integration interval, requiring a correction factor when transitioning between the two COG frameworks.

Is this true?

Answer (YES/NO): NO